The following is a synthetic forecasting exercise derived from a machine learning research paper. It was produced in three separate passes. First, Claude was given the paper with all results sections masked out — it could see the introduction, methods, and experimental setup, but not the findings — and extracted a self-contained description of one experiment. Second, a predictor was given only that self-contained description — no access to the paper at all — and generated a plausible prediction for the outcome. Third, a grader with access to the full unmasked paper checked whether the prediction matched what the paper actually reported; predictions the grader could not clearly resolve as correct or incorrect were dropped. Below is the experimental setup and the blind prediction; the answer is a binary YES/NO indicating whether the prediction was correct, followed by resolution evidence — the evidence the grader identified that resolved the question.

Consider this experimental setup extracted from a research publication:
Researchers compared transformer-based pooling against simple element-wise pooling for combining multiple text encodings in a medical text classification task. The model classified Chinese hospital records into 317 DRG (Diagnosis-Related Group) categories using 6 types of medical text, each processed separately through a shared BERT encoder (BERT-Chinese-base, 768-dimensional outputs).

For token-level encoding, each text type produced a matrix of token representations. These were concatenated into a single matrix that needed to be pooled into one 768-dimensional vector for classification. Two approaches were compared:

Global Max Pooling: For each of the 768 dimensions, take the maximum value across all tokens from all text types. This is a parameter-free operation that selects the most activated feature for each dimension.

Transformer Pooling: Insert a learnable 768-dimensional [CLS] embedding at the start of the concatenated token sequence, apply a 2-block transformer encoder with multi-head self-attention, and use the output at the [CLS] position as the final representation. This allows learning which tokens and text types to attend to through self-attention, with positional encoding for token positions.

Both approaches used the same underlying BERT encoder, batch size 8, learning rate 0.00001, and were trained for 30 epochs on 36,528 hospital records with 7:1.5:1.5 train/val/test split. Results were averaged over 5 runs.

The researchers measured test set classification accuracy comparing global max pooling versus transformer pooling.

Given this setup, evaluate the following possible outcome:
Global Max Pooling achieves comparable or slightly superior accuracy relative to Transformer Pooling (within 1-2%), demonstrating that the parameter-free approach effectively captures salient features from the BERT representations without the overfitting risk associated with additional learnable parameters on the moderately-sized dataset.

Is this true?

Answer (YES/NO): YES